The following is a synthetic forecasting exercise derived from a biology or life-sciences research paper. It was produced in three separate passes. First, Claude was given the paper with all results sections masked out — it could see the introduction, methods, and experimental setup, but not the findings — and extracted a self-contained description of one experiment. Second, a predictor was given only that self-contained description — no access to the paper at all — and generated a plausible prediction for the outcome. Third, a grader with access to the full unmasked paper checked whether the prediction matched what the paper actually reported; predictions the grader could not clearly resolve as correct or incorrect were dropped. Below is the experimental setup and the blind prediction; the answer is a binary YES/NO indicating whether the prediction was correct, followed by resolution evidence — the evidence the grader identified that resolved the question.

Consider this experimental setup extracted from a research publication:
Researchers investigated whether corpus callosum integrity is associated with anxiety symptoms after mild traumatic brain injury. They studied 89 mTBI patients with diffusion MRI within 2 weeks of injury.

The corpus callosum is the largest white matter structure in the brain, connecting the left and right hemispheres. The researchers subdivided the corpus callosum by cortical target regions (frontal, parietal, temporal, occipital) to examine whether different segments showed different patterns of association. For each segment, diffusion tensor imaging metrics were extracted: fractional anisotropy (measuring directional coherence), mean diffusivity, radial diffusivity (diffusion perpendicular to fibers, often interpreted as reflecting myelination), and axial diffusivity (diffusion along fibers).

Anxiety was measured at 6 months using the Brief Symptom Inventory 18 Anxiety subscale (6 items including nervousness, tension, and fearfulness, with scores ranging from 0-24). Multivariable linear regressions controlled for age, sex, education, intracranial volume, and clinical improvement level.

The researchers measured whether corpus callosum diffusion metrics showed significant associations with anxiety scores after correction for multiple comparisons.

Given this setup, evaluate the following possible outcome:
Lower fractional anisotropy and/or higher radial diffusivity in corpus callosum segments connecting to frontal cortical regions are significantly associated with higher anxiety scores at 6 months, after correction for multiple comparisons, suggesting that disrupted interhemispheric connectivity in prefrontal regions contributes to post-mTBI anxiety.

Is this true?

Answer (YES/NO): NO